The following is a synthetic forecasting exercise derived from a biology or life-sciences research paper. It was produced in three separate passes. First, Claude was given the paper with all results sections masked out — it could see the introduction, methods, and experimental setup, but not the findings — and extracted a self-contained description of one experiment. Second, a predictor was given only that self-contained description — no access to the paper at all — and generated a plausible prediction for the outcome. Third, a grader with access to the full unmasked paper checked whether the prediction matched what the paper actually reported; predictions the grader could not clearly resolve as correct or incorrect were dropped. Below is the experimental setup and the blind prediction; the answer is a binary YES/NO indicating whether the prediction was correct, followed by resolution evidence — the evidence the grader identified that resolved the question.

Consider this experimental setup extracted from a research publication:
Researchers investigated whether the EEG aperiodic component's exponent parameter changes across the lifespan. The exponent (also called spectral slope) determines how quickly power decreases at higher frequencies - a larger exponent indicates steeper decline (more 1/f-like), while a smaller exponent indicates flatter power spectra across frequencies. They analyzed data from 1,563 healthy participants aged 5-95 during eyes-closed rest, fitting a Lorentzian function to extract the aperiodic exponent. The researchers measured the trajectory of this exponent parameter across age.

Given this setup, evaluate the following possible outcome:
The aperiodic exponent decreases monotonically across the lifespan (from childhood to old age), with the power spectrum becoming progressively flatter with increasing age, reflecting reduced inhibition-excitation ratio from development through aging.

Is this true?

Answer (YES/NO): YES